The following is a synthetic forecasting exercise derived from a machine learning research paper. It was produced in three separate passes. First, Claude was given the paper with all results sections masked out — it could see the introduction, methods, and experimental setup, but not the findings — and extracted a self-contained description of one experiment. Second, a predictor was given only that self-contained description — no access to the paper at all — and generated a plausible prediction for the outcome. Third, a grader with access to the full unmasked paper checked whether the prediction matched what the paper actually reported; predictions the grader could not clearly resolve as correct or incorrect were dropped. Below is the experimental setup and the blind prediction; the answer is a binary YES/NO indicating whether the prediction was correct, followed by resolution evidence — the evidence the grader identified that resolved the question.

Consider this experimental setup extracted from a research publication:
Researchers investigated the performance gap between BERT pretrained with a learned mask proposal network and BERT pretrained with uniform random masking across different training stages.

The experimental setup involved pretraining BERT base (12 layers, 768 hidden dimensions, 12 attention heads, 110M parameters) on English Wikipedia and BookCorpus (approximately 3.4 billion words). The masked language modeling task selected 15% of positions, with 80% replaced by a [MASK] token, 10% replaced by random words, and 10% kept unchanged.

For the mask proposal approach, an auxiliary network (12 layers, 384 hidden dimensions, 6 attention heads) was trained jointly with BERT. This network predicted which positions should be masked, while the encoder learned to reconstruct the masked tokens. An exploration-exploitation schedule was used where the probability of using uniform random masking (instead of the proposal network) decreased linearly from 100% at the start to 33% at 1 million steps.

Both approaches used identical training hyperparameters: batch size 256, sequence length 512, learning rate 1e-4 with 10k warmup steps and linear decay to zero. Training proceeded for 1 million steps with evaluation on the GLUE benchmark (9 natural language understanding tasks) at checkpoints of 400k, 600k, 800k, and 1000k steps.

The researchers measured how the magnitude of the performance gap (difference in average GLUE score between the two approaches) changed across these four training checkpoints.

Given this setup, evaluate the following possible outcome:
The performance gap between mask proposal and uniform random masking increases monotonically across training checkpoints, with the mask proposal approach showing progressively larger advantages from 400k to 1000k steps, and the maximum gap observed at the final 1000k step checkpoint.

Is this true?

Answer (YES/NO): NO